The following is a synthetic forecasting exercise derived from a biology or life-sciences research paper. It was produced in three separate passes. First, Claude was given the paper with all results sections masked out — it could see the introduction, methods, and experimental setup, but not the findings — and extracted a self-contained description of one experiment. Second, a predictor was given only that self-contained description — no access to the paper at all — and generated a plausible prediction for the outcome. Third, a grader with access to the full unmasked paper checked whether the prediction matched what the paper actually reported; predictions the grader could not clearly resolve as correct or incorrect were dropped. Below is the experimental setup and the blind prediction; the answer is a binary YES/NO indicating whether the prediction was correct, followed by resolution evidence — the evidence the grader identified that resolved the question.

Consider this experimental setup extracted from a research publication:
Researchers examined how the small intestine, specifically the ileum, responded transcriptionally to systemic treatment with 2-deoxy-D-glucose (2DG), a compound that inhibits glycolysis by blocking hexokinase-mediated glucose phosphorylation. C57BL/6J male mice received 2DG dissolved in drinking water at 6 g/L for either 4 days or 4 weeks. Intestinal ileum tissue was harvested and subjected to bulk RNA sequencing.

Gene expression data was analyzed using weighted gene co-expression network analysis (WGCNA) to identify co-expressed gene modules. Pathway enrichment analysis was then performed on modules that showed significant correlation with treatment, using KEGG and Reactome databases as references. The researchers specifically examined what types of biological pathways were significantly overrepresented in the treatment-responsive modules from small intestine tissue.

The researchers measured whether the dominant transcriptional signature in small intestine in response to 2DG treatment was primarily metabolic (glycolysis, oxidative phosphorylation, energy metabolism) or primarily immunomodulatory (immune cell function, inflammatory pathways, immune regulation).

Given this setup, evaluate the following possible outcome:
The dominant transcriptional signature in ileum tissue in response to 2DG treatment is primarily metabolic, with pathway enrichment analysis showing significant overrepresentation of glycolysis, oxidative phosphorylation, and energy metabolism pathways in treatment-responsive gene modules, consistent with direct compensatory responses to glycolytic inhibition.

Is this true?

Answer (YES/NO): NO